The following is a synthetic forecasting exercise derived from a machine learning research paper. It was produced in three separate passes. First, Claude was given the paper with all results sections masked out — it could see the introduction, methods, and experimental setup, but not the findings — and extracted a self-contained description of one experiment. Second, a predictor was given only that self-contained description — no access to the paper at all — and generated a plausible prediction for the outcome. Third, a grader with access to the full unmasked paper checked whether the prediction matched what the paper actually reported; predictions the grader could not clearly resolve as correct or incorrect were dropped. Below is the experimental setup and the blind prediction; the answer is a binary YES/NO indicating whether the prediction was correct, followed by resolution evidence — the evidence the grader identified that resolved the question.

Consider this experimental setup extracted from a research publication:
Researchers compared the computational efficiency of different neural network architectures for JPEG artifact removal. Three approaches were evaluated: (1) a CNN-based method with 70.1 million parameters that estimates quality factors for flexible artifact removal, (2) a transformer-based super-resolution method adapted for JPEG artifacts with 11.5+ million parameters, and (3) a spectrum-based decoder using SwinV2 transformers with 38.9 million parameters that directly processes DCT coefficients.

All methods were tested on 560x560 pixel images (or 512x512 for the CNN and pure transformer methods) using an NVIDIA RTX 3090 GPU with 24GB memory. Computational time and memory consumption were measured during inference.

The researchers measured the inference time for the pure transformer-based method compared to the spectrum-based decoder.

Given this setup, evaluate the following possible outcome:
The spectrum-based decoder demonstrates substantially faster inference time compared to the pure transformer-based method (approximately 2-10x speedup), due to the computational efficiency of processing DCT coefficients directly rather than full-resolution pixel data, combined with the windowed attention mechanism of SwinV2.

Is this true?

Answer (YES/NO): YES